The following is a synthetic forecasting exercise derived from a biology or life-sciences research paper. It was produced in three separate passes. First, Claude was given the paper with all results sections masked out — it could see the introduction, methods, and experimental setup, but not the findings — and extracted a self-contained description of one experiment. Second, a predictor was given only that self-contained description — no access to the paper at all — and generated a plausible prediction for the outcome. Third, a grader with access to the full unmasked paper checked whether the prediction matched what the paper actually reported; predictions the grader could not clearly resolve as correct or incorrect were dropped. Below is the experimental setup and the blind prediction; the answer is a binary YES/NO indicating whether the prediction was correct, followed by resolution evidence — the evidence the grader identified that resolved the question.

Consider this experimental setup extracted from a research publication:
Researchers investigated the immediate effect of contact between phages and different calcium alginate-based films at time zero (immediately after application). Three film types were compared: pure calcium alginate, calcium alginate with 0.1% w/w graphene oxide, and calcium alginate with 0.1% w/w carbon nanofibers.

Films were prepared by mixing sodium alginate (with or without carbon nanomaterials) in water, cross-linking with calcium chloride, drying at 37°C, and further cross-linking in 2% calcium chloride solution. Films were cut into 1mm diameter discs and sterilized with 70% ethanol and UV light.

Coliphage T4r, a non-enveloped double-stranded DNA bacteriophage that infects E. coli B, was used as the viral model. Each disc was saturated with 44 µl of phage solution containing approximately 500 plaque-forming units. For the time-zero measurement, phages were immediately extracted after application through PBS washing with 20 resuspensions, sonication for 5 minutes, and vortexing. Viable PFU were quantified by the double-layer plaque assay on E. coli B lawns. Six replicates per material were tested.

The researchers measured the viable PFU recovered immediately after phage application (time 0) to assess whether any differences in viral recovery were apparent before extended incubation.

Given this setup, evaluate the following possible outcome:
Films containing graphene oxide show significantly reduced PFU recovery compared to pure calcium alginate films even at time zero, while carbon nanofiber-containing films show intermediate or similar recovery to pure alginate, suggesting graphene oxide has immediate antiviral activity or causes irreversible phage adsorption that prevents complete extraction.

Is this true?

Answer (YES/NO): NO